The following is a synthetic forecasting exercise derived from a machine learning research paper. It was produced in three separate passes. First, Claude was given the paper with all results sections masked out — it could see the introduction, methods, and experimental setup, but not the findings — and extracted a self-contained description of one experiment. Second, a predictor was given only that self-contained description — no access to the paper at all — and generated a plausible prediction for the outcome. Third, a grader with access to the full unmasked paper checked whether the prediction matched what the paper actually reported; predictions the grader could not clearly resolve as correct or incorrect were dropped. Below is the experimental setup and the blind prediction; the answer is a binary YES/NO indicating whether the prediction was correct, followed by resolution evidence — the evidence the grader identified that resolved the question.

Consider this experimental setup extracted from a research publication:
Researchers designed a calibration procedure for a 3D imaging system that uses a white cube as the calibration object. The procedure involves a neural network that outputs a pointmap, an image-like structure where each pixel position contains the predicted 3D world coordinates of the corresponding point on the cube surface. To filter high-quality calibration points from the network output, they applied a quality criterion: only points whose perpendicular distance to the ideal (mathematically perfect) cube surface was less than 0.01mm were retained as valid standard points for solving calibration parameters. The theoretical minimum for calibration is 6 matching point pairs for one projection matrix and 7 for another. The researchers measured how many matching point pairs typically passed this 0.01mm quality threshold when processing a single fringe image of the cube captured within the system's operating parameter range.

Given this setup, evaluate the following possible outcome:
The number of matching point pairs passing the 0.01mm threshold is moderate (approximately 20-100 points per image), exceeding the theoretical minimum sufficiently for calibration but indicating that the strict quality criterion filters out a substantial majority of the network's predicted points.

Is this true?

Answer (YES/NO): NO